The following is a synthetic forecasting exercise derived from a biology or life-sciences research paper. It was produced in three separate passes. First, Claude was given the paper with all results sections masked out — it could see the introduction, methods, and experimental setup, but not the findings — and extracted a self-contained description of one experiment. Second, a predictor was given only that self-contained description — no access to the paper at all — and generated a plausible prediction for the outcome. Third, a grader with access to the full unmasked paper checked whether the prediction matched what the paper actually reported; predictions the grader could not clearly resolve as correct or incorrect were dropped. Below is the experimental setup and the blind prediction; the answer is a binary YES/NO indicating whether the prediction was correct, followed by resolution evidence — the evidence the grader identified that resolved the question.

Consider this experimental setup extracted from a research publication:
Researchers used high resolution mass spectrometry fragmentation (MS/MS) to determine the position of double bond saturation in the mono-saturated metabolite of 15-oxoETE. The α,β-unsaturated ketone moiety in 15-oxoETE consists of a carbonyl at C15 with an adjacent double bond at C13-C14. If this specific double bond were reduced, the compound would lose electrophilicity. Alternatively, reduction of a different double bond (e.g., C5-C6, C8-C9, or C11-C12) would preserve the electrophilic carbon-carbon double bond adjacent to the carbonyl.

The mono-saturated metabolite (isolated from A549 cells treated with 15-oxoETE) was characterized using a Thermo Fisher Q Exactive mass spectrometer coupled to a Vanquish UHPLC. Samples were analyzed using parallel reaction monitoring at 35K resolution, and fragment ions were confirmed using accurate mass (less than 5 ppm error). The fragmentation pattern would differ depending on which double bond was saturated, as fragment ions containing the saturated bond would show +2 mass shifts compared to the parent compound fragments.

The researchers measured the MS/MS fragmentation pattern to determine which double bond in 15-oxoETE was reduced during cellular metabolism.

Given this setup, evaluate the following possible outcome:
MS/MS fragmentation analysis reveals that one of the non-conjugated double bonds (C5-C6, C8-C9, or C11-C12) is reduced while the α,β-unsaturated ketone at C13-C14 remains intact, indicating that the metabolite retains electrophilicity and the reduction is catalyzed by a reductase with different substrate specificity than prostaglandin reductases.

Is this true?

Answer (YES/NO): NO